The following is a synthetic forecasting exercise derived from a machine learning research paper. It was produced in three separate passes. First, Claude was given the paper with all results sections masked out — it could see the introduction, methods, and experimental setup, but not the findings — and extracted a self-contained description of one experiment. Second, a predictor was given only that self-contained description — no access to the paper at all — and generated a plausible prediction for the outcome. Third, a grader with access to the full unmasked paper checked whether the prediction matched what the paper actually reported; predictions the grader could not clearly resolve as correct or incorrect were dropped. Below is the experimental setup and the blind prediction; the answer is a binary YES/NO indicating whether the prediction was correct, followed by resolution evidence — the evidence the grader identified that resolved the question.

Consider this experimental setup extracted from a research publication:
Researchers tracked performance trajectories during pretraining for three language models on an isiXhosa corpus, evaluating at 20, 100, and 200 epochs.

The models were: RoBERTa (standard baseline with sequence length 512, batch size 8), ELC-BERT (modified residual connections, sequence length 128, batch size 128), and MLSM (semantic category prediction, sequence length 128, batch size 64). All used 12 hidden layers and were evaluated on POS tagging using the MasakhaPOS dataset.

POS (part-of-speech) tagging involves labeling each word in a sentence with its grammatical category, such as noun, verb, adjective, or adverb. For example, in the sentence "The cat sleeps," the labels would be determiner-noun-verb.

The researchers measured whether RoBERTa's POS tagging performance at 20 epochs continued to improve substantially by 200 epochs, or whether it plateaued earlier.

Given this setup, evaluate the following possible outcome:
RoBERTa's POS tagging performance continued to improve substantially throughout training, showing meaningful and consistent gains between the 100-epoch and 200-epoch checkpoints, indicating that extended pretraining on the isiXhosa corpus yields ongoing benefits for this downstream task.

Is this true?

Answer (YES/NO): NO